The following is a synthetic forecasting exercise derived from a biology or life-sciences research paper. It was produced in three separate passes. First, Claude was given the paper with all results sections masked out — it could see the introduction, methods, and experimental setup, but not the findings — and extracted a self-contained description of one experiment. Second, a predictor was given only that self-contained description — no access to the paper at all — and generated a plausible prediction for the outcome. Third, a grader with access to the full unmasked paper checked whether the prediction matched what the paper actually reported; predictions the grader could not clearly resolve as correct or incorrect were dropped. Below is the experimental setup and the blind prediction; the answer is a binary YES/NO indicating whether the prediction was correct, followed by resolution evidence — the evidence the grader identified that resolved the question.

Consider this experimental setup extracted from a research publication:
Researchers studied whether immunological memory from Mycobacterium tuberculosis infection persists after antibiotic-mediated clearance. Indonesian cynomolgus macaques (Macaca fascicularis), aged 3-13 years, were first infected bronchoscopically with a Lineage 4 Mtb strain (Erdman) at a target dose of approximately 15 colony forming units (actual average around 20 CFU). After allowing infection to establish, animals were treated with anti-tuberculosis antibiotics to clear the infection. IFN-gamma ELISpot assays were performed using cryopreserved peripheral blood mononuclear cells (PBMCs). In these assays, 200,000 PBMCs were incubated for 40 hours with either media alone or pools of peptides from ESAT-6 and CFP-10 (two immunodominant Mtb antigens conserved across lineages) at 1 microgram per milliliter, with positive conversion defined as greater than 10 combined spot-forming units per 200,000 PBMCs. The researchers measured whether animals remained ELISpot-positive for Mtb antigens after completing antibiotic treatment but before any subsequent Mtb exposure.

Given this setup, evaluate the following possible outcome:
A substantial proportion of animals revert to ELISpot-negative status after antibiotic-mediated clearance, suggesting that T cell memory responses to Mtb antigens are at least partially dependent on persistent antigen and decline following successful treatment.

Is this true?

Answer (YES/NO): NO